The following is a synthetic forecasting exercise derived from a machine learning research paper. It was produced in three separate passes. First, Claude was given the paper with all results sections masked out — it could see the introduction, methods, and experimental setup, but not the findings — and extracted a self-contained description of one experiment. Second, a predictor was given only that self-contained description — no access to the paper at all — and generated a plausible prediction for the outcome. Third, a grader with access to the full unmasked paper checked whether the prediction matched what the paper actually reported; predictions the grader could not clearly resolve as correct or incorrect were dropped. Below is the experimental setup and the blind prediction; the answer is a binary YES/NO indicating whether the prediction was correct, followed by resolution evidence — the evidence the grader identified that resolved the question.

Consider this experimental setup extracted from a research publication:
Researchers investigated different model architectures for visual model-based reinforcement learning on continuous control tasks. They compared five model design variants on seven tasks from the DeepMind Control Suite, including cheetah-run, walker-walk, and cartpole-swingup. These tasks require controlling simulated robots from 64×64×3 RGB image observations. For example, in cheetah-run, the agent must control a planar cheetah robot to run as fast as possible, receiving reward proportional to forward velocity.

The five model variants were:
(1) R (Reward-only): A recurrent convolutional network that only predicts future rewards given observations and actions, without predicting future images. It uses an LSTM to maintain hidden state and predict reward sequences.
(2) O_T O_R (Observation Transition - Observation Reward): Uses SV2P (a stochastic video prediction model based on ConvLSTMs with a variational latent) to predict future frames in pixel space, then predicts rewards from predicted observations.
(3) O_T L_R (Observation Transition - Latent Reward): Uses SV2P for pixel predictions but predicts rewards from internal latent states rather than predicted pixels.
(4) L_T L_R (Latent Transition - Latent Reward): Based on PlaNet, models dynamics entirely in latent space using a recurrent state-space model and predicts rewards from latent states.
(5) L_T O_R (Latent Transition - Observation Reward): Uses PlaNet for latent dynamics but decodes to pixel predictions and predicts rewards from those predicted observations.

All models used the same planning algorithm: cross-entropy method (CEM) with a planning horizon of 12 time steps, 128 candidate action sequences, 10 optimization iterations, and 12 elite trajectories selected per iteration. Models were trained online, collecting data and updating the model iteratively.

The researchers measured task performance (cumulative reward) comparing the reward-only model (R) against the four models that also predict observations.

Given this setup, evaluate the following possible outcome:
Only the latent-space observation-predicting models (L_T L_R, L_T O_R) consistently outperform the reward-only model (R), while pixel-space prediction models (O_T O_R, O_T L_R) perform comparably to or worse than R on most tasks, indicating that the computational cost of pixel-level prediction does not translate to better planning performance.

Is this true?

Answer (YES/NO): NO